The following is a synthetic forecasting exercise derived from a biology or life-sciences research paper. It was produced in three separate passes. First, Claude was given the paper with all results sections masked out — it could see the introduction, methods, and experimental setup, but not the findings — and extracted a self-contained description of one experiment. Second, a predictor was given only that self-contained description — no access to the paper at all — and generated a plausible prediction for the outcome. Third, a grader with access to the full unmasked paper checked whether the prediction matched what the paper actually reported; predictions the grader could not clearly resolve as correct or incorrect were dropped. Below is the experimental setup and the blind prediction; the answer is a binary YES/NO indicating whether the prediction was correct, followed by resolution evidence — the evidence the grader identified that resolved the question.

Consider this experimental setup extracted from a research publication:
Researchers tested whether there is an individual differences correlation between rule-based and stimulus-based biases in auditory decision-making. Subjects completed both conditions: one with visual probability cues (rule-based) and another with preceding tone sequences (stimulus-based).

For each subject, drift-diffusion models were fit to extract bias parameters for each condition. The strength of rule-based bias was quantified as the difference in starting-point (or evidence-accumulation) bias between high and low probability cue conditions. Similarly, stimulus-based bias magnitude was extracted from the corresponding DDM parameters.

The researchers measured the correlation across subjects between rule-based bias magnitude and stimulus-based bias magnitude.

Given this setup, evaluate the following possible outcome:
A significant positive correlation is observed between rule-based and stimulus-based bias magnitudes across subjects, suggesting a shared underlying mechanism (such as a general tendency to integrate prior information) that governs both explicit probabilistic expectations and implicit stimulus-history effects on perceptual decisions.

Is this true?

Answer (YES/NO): NO